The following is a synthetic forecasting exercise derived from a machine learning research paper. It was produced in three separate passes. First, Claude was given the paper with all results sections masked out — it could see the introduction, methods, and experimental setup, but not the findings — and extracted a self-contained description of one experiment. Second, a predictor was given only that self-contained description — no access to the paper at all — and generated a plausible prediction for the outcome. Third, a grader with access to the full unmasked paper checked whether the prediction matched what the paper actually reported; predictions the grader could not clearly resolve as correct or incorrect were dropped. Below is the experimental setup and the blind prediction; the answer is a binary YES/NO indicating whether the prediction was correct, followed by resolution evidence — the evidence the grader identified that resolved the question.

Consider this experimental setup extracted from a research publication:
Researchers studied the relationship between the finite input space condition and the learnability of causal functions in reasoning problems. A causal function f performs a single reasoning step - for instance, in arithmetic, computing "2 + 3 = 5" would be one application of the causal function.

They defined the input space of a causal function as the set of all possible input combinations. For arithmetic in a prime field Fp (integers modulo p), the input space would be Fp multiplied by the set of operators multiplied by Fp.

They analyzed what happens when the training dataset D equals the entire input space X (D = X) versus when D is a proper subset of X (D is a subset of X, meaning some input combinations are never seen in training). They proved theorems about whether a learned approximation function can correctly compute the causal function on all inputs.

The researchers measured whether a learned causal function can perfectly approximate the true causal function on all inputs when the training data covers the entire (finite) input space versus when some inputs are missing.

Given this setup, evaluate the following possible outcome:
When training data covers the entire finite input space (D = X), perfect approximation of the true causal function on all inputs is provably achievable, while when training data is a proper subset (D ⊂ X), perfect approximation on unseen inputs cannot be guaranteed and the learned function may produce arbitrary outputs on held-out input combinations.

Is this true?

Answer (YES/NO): YES